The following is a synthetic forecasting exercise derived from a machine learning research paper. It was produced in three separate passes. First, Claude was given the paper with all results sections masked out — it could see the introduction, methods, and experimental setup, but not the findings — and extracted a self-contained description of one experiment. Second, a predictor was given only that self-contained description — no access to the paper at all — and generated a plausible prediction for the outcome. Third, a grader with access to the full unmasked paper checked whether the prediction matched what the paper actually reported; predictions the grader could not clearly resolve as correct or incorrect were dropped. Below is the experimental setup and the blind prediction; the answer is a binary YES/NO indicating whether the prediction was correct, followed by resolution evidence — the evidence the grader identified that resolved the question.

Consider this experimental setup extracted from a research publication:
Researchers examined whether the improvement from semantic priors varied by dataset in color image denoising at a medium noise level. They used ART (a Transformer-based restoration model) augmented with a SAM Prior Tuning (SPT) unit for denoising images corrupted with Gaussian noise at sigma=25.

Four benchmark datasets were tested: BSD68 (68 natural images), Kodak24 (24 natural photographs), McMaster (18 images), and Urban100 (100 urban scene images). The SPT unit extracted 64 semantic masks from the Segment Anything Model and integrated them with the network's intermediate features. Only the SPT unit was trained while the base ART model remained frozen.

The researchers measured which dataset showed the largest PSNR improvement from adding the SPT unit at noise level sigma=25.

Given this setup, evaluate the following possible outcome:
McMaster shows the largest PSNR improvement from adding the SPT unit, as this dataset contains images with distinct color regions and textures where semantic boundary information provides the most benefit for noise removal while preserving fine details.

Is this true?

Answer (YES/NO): NO